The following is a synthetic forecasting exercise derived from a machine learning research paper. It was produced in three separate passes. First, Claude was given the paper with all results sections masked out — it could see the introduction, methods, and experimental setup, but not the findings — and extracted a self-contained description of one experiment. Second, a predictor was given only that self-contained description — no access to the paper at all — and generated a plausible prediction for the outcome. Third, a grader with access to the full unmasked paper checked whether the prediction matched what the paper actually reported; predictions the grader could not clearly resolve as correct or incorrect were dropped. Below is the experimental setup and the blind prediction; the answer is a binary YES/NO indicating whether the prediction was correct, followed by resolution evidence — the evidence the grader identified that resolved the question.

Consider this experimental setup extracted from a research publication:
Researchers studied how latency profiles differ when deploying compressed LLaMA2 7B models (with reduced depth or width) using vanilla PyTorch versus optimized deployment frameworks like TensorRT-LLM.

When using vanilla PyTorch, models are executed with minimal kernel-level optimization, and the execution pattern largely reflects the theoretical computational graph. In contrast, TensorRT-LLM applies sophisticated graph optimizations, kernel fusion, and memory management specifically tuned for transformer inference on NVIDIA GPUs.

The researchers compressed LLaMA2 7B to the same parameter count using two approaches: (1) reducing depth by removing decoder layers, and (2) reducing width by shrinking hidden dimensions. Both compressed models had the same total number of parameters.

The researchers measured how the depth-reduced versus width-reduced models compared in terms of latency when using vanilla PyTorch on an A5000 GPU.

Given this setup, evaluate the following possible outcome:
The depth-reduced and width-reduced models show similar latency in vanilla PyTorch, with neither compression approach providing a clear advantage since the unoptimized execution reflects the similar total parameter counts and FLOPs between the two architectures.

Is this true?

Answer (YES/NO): NO